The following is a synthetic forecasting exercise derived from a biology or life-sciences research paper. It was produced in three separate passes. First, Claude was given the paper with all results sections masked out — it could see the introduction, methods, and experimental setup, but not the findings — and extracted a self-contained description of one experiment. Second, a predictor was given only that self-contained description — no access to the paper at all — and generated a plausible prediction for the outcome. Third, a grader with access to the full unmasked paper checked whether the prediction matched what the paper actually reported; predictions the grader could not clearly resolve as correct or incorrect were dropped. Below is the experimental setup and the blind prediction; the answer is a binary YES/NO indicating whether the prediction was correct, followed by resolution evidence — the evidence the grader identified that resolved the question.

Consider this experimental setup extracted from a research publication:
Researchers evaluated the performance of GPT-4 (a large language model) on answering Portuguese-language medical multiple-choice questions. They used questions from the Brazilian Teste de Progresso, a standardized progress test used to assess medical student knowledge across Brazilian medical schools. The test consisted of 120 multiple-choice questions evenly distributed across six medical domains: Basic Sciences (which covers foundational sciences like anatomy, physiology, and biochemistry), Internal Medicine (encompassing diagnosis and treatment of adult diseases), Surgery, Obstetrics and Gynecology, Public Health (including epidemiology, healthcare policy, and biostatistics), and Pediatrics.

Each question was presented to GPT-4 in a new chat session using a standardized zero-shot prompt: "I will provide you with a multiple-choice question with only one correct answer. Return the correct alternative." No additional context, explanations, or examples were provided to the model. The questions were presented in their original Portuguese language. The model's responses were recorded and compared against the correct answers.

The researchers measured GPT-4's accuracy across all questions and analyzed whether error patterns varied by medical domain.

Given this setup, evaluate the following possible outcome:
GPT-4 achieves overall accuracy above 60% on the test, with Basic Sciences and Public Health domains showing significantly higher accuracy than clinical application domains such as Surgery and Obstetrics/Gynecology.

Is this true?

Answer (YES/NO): NO